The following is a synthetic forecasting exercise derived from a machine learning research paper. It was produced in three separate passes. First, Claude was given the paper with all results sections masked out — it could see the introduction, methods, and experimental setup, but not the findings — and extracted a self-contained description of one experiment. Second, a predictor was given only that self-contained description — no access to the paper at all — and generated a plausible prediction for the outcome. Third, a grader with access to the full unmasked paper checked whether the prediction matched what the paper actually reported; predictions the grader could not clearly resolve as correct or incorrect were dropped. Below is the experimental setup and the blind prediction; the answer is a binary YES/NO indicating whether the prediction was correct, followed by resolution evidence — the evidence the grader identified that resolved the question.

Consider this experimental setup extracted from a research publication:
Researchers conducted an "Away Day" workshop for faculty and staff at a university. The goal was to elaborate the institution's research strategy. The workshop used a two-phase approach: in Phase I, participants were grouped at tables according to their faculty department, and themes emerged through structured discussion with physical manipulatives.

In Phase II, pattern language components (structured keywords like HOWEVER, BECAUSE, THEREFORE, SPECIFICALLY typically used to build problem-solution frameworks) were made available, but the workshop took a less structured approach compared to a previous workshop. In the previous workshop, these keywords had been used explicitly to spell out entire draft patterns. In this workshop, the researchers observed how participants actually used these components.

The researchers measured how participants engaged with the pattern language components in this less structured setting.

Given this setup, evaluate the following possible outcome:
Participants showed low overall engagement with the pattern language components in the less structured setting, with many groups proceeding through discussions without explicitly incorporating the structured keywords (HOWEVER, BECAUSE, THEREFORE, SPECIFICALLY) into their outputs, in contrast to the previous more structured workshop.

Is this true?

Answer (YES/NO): NO